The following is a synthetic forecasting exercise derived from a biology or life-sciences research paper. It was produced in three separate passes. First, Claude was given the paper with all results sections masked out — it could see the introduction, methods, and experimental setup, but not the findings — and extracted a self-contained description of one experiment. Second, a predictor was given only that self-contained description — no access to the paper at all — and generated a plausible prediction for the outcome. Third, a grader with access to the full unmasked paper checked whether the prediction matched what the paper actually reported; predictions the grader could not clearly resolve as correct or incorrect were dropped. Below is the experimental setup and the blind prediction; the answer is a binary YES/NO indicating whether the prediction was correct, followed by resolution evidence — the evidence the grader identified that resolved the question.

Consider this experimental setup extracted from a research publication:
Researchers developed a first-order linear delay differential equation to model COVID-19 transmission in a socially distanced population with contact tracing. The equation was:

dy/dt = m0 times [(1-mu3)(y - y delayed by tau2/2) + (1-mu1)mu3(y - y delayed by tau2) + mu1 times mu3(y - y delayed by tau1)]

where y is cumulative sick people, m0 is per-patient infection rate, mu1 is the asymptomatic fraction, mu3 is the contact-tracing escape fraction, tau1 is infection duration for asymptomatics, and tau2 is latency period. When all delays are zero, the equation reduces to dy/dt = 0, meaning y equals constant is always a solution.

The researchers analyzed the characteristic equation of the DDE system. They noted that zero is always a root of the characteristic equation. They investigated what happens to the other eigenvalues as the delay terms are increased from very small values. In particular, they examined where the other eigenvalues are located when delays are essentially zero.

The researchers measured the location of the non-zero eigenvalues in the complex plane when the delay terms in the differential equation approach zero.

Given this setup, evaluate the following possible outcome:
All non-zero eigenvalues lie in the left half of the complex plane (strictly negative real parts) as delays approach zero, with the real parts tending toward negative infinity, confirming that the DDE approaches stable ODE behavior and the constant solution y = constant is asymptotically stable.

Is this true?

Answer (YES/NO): YES